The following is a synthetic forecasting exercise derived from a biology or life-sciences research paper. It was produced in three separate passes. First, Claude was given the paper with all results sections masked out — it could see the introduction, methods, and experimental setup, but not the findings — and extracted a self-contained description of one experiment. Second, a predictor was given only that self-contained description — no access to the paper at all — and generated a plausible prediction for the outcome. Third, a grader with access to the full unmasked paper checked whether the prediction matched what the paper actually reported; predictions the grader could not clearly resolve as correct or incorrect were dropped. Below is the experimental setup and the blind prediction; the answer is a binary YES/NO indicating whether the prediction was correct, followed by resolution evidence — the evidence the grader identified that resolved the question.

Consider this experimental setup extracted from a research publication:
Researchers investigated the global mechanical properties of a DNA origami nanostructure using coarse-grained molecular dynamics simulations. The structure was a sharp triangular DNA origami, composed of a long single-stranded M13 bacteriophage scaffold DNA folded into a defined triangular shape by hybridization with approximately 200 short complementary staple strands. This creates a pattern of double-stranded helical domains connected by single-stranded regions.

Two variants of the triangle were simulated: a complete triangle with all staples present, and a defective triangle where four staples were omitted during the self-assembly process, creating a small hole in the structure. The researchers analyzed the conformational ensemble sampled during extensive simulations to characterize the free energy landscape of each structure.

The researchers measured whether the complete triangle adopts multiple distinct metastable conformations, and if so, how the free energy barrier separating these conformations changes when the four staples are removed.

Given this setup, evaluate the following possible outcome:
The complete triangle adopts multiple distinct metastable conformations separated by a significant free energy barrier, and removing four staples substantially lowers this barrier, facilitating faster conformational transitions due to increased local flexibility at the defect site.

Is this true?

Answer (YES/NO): YES